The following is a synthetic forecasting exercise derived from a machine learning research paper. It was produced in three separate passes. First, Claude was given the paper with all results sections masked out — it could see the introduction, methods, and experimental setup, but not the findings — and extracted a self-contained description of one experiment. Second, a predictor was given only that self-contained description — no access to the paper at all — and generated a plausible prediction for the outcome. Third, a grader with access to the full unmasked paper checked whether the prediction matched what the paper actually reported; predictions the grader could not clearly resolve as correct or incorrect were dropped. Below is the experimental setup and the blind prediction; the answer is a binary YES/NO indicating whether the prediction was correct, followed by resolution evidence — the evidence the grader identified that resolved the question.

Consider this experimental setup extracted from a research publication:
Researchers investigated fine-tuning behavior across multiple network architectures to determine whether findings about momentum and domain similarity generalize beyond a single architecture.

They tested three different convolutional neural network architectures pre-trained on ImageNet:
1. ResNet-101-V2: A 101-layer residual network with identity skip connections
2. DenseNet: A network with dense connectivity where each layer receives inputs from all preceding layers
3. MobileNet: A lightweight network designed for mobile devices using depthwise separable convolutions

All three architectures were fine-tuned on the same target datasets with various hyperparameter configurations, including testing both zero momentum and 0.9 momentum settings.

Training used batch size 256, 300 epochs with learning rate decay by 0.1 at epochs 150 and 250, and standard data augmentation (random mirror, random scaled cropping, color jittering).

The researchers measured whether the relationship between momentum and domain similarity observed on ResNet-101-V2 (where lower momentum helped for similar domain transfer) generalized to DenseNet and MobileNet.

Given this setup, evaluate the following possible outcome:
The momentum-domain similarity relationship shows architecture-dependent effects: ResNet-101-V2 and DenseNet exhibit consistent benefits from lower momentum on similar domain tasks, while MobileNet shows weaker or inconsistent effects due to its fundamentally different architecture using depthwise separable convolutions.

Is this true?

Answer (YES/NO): NO